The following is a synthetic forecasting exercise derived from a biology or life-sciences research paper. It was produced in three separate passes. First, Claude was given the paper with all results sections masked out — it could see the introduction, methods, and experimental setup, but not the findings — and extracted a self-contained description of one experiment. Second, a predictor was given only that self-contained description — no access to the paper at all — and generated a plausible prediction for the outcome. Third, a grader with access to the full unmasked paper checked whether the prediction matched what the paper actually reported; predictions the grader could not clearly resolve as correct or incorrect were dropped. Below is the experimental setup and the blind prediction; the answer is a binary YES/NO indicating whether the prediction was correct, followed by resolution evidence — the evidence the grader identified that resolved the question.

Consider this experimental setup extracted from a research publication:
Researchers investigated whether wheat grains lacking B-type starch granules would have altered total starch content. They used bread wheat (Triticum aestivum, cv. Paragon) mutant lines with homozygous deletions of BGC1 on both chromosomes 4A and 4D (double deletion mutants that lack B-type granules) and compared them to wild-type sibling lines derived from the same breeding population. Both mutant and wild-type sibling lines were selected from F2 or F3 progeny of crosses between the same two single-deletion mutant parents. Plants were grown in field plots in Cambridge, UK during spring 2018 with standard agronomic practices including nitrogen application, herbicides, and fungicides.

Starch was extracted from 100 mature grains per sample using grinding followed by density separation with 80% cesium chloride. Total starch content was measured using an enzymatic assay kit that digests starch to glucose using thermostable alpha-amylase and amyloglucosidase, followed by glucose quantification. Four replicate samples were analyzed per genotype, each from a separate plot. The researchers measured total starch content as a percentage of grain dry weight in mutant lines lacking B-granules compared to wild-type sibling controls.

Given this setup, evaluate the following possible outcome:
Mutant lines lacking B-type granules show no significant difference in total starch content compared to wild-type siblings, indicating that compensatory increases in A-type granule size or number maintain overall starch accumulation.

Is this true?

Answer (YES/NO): YES